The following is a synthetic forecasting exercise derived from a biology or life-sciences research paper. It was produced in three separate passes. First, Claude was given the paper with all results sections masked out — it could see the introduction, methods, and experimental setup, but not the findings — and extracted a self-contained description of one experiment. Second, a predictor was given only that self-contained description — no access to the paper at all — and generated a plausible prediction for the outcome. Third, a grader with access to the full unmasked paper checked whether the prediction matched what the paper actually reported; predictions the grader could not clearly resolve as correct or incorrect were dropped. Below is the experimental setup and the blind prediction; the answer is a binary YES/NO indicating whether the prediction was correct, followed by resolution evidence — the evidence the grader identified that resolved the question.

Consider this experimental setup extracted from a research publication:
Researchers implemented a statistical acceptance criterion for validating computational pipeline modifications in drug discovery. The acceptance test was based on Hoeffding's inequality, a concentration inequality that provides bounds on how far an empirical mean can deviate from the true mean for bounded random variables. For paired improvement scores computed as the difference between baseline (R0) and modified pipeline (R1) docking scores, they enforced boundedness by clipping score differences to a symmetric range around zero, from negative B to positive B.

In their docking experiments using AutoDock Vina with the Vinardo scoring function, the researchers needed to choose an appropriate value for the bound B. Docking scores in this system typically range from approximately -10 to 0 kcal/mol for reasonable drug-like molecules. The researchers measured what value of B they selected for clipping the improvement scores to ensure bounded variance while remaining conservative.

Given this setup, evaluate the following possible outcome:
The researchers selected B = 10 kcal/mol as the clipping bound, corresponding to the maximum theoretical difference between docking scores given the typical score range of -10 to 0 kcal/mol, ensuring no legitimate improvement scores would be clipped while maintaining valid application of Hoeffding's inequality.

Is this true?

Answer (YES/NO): NO